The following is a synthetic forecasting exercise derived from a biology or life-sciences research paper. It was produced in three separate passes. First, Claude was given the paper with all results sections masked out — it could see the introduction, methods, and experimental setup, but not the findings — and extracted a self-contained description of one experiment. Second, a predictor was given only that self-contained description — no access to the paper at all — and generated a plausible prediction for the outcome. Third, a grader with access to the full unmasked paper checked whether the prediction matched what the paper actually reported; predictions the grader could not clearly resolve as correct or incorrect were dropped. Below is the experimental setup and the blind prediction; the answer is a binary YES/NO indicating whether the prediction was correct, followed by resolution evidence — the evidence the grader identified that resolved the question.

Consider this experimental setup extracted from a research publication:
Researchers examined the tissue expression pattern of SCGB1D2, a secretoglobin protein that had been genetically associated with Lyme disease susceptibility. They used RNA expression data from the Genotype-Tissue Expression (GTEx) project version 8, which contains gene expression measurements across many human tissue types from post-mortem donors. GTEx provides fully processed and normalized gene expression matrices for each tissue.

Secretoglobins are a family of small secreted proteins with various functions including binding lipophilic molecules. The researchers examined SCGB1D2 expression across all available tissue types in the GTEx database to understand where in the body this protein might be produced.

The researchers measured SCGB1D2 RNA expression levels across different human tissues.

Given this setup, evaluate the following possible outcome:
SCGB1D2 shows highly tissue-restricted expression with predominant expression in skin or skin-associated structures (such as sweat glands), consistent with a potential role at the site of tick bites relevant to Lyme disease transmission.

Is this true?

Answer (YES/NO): YES